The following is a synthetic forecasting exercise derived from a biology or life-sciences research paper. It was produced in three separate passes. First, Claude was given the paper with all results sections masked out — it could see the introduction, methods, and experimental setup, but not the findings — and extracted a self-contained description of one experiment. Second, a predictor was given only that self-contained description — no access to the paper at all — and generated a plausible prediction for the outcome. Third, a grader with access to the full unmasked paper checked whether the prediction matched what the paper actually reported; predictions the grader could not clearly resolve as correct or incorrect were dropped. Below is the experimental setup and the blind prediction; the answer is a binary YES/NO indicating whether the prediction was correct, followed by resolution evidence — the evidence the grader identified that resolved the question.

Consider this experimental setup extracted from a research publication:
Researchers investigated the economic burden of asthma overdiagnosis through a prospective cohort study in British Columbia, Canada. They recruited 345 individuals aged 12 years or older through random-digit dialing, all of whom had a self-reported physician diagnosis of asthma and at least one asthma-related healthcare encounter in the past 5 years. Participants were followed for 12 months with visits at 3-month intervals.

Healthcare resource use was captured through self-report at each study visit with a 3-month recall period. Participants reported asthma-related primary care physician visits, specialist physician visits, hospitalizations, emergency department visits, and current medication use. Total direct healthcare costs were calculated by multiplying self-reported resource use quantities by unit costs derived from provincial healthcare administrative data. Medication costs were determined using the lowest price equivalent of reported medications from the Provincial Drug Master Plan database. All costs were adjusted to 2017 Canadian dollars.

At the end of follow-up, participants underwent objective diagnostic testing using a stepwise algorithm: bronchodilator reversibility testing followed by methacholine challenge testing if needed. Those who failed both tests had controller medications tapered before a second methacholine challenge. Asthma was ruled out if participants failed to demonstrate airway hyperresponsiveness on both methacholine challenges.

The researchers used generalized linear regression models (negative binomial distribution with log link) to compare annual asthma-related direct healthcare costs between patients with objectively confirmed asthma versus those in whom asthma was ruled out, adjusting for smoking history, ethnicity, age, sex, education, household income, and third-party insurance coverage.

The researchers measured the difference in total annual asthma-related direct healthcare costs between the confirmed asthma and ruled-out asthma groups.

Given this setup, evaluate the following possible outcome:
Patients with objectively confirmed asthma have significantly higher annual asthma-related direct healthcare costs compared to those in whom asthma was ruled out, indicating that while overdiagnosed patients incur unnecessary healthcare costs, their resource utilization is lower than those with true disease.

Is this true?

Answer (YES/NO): YES